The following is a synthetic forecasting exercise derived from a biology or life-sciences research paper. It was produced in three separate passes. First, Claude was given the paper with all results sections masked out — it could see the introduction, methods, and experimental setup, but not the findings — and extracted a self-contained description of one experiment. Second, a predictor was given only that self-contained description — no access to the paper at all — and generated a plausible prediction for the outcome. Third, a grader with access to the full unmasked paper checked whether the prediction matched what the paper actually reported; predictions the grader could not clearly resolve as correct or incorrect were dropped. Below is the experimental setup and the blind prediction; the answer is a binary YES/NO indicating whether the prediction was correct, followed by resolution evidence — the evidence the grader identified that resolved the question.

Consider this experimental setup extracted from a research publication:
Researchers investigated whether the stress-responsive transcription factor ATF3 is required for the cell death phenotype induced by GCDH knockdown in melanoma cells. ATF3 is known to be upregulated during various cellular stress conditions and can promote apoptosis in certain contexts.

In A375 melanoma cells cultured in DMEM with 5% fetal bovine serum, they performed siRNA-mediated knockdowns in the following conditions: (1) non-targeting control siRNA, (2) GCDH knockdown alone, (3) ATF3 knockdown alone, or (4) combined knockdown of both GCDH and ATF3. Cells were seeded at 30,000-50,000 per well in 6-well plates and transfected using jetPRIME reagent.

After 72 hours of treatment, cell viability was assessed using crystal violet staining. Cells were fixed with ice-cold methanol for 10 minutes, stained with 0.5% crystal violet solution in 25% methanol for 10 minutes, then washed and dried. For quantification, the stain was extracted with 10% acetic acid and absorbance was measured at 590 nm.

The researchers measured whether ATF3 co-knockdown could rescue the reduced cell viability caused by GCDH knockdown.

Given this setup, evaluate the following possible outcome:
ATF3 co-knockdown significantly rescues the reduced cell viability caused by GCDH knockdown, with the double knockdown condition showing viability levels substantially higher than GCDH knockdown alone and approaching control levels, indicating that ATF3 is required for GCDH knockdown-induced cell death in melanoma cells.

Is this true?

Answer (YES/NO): YES